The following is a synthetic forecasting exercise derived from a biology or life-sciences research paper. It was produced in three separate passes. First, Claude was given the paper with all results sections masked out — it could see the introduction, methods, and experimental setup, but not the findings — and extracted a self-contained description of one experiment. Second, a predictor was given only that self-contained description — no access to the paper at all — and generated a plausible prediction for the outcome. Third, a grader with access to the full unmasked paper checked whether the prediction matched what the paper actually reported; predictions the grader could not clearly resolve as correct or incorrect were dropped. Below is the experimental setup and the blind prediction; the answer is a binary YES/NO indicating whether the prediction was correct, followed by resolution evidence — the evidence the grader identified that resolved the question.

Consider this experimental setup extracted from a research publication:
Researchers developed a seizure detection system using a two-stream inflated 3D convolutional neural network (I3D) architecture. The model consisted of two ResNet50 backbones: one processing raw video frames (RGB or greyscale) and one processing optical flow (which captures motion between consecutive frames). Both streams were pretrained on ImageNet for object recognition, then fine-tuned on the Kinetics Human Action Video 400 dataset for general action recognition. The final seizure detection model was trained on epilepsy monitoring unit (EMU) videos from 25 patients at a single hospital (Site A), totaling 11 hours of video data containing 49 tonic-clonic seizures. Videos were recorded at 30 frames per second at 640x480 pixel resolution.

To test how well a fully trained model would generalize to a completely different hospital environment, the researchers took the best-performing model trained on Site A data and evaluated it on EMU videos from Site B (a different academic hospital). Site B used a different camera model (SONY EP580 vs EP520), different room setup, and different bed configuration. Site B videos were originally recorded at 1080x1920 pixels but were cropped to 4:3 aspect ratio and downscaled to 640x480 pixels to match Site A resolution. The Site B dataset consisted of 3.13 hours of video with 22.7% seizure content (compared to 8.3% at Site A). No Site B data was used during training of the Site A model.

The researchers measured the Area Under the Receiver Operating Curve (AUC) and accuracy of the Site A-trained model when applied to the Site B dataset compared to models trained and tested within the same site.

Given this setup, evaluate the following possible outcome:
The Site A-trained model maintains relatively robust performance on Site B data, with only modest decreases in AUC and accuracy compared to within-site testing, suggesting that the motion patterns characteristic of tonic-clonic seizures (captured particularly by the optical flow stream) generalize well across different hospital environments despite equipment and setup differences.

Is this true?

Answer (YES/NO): NO